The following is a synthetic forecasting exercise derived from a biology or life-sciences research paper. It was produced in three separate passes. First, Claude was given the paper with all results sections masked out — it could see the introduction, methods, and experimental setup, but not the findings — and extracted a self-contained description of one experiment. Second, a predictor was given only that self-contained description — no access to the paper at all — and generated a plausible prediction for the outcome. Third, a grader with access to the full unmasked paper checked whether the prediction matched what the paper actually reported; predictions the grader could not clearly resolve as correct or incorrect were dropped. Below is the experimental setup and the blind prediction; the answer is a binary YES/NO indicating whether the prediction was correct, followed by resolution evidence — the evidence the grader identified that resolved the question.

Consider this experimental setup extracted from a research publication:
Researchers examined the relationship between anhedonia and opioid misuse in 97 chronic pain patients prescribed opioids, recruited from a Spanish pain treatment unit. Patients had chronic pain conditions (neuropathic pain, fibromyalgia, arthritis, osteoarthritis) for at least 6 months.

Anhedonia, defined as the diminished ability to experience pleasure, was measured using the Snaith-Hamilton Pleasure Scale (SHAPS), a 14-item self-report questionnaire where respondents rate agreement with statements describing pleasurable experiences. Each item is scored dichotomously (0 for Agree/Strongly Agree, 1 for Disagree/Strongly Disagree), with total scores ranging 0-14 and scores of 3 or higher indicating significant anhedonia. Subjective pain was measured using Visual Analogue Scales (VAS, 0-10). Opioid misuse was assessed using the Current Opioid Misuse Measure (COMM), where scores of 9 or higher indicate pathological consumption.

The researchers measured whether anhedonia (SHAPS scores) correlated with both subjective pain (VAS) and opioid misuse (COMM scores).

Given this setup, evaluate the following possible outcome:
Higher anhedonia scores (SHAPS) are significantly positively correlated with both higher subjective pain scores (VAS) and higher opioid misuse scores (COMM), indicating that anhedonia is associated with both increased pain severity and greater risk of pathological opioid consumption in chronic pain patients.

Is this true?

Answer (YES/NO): YES